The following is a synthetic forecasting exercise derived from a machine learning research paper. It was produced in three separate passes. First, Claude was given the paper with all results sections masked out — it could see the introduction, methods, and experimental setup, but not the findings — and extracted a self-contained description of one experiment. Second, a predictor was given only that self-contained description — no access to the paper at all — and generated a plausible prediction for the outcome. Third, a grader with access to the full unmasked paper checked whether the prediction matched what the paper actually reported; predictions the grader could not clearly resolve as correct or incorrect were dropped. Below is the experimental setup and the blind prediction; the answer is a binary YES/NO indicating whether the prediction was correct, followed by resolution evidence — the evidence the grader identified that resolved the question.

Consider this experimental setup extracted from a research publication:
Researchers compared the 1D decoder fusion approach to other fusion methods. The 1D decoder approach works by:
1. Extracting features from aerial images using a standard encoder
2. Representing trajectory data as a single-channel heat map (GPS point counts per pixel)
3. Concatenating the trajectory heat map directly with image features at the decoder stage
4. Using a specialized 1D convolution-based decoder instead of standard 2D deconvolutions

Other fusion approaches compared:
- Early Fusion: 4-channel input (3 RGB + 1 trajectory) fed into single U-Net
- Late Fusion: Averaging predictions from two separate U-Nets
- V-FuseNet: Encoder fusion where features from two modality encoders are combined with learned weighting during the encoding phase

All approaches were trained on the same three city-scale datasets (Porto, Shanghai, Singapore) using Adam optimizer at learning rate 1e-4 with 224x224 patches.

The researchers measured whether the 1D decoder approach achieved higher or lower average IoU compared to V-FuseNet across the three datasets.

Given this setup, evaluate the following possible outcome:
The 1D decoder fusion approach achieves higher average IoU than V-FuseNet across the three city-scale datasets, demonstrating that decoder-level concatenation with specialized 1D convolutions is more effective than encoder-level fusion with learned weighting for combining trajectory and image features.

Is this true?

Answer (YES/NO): NO